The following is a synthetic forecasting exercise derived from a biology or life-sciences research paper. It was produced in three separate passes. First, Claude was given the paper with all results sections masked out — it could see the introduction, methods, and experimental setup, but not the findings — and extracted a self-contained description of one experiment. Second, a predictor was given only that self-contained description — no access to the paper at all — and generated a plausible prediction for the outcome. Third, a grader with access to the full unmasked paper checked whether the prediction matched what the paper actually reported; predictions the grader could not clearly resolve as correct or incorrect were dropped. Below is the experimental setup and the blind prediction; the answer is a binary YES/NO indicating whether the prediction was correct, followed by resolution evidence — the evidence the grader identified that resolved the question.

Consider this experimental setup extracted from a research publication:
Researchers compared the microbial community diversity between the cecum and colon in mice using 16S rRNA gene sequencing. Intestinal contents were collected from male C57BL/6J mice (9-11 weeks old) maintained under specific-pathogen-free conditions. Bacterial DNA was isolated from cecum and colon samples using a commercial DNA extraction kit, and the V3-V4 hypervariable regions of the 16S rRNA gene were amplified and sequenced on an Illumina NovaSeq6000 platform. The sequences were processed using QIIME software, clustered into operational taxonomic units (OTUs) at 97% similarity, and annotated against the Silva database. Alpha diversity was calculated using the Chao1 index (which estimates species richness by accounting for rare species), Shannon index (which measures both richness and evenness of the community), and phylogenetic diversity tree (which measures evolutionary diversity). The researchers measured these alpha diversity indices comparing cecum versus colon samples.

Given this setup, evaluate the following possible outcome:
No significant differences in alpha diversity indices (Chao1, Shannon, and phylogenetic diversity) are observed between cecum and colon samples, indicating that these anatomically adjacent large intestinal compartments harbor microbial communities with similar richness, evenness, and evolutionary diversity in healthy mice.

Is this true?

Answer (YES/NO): YES